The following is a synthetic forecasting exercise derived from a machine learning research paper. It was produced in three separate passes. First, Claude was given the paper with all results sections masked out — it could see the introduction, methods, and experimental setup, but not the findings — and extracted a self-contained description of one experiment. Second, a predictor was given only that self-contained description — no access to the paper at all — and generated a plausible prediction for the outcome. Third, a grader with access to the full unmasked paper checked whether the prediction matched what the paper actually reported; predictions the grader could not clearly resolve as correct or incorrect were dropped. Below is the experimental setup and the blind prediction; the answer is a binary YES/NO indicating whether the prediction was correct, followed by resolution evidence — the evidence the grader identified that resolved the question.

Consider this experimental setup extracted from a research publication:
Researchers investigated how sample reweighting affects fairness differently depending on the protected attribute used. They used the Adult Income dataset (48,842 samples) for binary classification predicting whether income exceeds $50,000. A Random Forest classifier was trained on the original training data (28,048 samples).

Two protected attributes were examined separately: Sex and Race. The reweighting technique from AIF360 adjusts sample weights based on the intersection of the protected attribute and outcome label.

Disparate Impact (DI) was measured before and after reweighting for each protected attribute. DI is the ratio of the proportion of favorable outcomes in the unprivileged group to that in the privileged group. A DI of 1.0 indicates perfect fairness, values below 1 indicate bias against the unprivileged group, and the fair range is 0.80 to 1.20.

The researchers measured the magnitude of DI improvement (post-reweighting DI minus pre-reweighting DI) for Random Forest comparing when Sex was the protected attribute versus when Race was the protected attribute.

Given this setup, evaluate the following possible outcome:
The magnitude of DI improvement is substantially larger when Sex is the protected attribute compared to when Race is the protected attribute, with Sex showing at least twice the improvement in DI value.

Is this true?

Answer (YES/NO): YES